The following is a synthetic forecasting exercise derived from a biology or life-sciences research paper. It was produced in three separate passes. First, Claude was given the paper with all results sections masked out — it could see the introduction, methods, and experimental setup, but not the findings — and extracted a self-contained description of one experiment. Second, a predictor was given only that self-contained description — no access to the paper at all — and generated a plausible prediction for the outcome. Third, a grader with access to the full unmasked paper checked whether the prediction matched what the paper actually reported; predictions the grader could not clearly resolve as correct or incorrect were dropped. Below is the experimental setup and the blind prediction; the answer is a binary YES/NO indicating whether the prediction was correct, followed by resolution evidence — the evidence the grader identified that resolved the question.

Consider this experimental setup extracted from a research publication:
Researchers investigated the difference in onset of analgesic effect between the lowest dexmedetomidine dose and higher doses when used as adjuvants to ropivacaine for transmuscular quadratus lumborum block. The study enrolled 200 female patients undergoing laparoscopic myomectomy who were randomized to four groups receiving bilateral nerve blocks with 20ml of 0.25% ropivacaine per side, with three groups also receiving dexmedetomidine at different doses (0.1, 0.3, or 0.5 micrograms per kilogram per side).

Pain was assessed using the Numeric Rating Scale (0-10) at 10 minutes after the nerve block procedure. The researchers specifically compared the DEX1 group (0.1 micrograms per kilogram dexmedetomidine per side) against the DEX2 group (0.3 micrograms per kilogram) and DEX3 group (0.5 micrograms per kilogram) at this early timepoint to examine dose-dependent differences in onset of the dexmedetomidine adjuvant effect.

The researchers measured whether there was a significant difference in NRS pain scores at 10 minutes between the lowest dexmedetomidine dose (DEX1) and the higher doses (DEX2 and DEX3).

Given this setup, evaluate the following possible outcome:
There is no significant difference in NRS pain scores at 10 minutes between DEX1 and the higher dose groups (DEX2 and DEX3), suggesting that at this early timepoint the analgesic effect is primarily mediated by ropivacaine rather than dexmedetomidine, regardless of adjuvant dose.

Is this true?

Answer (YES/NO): NO